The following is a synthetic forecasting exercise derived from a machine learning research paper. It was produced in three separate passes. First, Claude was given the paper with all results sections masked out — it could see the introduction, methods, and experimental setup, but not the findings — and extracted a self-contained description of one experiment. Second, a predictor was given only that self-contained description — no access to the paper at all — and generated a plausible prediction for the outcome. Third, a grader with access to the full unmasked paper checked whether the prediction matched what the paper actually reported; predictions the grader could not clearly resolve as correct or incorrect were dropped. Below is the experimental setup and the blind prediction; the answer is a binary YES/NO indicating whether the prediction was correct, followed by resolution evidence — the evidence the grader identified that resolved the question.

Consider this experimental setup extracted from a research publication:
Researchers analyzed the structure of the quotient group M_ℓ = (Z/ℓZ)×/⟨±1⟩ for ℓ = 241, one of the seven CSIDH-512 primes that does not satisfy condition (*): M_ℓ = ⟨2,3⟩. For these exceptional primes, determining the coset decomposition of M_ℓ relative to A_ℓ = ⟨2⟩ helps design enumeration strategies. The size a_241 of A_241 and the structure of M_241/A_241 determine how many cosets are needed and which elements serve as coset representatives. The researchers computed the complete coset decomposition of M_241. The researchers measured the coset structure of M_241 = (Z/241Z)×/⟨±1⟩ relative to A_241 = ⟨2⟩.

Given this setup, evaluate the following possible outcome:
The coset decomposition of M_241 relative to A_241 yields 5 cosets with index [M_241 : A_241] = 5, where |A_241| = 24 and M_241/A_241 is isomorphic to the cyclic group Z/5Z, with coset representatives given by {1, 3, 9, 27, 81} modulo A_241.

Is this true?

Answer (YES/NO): NO